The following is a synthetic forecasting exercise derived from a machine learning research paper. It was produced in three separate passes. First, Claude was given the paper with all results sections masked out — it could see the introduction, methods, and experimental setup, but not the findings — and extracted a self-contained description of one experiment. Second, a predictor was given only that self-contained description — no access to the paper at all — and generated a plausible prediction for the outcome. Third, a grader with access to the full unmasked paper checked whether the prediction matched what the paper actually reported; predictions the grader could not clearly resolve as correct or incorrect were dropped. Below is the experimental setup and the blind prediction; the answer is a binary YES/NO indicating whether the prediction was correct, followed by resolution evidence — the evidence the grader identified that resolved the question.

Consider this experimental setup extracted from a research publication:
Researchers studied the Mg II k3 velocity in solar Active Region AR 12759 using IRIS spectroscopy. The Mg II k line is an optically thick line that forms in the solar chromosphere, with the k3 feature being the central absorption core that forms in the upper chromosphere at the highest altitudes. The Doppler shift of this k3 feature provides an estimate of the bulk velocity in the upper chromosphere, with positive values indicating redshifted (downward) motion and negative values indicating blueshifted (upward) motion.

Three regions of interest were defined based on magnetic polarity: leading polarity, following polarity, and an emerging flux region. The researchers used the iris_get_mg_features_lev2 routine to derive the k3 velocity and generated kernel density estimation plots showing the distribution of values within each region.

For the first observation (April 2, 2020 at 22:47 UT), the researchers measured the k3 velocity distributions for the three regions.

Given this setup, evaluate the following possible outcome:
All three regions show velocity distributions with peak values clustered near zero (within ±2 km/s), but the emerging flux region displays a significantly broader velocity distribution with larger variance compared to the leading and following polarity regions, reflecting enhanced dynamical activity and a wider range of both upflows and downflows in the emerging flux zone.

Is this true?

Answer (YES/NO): NO